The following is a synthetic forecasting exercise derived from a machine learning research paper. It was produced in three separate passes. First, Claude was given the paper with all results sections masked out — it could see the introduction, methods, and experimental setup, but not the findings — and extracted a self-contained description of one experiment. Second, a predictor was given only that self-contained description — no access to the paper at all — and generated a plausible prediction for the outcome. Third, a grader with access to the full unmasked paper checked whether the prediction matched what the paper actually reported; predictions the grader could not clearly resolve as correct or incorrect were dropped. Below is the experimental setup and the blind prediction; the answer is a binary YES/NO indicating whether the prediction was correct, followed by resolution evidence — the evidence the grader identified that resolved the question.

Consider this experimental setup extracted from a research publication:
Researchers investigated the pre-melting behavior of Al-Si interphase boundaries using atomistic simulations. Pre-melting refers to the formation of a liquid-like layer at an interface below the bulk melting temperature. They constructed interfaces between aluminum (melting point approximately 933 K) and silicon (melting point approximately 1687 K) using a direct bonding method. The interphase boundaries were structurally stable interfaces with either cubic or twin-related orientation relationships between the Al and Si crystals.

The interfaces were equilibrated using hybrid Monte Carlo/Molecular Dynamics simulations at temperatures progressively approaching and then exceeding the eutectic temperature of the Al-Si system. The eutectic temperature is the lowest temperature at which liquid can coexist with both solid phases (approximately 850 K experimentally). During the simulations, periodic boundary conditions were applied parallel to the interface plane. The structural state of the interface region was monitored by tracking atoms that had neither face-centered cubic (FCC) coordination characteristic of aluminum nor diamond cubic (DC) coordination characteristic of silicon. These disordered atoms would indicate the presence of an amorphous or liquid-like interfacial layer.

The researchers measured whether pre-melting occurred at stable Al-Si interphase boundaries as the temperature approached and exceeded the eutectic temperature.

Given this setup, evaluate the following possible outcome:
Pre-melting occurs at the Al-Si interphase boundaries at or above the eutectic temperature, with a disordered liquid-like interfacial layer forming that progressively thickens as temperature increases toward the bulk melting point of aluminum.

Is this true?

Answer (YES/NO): NO